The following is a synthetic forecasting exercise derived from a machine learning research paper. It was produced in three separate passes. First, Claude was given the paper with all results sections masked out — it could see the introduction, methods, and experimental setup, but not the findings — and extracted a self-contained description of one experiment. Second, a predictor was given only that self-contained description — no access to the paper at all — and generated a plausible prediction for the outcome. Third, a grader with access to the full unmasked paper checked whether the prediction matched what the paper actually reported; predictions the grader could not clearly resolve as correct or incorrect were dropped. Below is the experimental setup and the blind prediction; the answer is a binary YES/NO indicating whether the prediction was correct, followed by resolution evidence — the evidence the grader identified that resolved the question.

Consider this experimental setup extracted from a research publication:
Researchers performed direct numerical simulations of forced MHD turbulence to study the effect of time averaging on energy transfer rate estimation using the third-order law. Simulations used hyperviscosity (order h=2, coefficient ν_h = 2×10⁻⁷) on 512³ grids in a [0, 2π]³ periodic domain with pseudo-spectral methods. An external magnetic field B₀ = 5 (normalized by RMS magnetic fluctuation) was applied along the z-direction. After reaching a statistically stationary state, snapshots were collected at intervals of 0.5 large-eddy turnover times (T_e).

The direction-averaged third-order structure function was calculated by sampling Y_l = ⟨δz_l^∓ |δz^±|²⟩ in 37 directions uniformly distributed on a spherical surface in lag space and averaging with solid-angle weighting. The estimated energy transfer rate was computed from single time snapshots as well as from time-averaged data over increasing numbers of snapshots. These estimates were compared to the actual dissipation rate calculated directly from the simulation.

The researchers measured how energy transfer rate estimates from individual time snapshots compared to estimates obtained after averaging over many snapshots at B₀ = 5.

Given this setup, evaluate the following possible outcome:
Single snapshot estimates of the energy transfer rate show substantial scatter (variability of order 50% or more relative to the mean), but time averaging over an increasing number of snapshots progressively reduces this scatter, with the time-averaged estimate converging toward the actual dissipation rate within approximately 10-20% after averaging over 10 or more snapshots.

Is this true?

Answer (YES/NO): NO